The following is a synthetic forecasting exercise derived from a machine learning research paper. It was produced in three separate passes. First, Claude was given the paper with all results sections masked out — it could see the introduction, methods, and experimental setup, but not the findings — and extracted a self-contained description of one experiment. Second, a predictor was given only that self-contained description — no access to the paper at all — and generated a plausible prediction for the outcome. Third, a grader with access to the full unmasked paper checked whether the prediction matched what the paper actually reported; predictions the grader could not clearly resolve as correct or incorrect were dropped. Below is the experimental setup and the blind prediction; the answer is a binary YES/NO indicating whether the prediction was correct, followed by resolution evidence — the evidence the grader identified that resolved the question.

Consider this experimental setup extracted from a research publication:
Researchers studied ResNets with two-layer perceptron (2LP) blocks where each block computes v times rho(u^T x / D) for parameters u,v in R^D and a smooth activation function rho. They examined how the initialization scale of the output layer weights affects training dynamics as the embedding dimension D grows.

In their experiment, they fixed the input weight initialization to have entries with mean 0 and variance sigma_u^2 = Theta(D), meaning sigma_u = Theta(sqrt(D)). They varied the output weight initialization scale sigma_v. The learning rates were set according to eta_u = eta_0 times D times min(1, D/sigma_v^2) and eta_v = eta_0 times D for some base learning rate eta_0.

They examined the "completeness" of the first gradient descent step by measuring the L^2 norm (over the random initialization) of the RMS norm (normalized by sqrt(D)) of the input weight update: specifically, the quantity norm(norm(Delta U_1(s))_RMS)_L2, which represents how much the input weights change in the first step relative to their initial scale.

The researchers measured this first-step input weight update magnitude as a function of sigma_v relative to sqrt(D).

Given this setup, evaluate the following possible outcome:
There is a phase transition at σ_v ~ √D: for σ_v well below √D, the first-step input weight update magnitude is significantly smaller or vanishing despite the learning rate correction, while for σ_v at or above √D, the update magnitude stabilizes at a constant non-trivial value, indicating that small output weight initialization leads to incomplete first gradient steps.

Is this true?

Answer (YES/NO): NO